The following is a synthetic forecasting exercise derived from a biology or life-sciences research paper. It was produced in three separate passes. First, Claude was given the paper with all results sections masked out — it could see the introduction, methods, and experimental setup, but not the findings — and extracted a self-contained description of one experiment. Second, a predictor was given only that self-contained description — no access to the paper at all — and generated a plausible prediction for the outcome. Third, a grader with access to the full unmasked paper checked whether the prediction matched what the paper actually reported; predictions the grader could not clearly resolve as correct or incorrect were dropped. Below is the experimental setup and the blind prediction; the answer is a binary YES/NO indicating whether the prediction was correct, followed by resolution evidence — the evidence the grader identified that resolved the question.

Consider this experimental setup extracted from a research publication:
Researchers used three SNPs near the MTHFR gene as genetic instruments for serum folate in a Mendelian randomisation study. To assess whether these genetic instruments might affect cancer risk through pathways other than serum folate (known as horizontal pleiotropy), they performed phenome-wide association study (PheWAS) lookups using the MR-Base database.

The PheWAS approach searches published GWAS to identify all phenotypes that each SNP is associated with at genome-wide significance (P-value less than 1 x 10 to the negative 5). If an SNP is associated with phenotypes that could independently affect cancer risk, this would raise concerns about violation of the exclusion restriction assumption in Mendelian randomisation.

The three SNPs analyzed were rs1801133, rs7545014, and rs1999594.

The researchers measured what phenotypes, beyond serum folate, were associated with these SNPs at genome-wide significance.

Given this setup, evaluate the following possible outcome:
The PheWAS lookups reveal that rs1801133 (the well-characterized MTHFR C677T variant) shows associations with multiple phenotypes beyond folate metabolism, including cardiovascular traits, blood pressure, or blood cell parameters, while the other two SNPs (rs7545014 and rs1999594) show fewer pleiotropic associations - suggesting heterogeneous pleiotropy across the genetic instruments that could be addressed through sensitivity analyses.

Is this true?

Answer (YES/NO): NO